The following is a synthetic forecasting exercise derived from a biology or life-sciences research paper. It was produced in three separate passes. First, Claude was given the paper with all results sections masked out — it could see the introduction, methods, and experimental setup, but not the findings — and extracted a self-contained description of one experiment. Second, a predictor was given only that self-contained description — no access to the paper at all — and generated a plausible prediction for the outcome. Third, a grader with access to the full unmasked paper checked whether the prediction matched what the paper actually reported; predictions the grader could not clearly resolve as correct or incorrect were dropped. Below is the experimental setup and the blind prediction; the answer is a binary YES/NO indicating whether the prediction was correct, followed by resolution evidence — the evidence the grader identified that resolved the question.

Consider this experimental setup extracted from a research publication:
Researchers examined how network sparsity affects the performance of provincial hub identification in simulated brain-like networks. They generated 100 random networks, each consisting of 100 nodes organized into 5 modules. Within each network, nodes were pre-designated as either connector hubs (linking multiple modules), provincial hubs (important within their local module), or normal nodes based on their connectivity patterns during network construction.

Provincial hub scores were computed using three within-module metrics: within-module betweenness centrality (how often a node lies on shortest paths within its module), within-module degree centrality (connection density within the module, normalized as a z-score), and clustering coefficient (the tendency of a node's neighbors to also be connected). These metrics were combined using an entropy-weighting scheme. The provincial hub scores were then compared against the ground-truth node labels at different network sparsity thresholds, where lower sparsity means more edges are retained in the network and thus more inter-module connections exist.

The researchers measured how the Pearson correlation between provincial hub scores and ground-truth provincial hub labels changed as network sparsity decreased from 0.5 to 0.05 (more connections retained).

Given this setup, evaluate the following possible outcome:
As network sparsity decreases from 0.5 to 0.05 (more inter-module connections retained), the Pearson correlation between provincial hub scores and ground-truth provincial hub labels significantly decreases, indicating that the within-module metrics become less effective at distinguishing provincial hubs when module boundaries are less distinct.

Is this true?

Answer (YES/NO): NO